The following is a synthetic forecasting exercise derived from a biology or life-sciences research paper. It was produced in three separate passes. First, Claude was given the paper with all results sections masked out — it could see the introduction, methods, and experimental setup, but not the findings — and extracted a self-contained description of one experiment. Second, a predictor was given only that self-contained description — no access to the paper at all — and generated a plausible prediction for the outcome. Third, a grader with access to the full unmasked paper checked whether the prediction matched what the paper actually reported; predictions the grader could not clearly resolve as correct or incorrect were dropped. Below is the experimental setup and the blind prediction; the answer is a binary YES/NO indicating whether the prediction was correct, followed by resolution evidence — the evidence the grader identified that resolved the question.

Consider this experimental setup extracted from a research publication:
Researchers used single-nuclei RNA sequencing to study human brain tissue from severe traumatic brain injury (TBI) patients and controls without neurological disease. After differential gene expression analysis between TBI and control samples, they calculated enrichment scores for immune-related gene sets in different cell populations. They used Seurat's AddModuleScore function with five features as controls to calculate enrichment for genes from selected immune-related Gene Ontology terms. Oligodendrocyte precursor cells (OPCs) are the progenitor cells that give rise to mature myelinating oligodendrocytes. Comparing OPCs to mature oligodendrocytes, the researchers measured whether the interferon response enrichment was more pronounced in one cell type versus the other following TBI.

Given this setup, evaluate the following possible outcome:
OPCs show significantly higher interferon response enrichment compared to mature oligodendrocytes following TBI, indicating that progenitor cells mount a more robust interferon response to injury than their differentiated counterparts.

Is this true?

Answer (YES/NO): NO